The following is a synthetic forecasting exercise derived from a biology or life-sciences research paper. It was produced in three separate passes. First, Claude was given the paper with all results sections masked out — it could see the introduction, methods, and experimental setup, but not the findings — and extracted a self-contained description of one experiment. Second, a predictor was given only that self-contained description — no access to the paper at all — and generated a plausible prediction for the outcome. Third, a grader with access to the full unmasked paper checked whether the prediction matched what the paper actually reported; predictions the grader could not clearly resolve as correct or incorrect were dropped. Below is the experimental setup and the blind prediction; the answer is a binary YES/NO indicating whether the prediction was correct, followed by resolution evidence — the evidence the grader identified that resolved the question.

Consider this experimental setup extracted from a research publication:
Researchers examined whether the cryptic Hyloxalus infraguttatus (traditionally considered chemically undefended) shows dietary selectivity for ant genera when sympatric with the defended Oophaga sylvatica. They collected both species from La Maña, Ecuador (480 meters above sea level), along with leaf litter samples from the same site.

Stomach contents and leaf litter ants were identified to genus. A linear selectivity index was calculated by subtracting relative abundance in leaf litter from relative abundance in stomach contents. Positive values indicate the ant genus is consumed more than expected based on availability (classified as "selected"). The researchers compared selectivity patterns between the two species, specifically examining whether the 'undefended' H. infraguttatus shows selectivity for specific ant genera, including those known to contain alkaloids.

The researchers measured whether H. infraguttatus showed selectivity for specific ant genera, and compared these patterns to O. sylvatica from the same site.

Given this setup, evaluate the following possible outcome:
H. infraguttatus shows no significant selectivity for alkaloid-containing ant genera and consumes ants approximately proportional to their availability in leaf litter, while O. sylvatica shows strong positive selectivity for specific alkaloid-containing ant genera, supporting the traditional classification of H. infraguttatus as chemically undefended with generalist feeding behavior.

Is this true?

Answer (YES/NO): NO